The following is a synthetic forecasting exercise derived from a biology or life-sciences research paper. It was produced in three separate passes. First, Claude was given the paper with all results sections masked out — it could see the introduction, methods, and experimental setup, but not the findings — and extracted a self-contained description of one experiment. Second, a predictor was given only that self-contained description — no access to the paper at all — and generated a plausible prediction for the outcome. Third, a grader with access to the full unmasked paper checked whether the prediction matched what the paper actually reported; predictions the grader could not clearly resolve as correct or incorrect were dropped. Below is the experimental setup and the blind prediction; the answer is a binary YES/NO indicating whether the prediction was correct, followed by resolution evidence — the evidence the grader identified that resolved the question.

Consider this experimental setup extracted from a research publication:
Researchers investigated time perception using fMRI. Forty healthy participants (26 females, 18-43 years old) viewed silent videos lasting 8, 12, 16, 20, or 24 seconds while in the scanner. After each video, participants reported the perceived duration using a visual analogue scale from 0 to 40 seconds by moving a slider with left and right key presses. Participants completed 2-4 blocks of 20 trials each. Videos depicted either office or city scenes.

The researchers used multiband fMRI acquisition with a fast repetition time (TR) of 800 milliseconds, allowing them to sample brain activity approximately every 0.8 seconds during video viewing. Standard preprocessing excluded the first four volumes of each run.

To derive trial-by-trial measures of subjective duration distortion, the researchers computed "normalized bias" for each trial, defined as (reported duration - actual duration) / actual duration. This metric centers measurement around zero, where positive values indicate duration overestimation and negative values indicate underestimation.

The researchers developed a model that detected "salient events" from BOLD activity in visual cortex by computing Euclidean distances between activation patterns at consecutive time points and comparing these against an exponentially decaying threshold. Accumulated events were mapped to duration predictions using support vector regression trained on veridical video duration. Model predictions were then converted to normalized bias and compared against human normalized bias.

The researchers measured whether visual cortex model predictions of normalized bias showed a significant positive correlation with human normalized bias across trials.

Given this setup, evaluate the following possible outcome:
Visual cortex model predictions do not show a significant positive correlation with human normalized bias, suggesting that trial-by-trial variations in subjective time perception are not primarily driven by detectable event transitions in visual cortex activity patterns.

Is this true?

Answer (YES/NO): NO